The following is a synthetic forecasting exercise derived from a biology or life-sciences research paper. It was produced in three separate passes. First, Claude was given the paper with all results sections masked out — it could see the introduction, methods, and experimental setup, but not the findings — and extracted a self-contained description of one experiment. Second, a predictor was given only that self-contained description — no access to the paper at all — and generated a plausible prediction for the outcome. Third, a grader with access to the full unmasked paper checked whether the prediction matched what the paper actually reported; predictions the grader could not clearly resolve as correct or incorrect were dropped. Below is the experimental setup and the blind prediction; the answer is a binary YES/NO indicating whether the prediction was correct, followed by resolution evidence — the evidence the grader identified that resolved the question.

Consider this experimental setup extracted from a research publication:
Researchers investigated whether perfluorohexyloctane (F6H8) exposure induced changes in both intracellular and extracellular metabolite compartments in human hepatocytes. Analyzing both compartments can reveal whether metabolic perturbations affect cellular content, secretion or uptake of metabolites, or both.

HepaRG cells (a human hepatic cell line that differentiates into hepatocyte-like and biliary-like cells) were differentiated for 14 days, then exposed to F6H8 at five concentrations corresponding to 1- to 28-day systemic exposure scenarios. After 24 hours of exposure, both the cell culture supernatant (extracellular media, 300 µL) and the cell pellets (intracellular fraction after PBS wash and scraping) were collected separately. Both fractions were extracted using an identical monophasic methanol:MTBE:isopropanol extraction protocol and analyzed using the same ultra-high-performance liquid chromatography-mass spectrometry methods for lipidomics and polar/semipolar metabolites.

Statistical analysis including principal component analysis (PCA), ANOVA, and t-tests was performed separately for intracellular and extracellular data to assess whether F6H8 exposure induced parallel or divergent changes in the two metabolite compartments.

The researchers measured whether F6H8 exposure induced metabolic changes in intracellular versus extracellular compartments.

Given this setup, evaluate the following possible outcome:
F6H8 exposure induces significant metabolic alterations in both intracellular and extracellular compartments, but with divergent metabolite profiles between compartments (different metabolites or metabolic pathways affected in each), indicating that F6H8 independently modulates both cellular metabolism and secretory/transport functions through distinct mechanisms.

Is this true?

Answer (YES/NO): YES